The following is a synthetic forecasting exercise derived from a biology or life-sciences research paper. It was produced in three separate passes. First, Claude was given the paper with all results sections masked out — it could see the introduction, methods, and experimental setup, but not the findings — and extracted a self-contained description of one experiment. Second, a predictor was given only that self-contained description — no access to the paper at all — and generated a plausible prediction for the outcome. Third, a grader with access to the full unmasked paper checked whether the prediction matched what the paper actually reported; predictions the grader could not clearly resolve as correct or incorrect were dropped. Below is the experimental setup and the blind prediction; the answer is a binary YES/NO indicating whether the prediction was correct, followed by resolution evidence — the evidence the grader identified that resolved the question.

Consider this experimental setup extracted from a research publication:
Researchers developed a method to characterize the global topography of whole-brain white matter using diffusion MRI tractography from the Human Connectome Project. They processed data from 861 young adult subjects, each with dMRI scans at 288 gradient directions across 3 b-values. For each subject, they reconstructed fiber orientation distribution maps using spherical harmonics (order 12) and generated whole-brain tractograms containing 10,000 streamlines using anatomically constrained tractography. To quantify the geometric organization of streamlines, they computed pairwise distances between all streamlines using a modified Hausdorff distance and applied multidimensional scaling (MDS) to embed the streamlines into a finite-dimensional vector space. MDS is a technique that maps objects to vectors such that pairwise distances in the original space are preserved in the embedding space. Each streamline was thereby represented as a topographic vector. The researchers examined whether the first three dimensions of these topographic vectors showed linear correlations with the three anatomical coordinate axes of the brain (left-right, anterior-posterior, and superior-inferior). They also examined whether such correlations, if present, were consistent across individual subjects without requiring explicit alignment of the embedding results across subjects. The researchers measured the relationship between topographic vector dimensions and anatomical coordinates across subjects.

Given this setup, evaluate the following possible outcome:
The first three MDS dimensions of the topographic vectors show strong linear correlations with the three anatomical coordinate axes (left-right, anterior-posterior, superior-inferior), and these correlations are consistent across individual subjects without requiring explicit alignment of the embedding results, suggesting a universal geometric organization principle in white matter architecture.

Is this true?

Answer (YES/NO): YES